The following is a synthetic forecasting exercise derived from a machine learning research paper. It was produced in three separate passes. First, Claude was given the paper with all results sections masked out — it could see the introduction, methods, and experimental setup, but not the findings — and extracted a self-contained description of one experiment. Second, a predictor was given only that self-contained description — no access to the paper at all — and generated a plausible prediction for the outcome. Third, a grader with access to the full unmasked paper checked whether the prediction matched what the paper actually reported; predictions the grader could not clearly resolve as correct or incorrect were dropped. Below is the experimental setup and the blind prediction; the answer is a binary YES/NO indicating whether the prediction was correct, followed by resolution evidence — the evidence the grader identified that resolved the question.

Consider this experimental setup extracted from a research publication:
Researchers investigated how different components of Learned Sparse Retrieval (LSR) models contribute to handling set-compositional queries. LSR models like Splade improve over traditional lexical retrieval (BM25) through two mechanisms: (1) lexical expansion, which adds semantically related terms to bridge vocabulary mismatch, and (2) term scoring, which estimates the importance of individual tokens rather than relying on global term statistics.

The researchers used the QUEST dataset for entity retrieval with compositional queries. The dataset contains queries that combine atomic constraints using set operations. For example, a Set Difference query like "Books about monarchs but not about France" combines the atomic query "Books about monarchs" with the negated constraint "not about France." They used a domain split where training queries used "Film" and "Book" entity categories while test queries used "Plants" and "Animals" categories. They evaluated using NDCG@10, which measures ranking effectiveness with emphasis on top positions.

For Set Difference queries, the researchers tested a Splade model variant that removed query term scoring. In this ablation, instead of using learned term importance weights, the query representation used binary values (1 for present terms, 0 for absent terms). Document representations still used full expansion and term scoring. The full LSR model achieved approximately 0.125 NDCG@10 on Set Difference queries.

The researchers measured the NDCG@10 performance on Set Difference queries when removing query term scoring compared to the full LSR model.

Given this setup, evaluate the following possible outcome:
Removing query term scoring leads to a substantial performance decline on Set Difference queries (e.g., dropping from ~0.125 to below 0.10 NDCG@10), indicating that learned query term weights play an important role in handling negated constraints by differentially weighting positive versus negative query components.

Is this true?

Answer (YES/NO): YES